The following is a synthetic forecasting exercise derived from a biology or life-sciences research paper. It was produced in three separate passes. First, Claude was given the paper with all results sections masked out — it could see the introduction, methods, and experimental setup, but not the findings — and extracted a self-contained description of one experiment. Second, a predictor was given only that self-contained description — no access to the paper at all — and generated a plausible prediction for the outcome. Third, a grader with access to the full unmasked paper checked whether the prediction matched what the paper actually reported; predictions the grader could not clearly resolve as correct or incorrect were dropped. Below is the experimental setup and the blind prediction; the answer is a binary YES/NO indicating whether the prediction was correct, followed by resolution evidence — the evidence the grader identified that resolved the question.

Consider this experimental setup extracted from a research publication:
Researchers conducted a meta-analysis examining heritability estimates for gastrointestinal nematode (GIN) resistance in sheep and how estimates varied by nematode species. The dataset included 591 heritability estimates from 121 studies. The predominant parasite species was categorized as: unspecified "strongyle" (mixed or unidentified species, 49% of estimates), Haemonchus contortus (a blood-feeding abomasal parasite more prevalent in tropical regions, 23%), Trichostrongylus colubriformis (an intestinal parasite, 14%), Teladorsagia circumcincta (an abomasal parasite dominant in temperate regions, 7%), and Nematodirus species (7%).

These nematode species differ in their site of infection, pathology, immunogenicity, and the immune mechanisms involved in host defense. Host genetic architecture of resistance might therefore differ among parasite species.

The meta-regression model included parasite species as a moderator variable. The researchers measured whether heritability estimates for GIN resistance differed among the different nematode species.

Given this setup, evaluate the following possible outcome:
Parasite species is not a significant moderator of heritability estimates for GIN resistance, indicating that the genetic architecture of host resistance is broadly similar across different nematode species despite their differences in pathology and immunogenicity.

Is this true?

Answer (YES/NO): NO